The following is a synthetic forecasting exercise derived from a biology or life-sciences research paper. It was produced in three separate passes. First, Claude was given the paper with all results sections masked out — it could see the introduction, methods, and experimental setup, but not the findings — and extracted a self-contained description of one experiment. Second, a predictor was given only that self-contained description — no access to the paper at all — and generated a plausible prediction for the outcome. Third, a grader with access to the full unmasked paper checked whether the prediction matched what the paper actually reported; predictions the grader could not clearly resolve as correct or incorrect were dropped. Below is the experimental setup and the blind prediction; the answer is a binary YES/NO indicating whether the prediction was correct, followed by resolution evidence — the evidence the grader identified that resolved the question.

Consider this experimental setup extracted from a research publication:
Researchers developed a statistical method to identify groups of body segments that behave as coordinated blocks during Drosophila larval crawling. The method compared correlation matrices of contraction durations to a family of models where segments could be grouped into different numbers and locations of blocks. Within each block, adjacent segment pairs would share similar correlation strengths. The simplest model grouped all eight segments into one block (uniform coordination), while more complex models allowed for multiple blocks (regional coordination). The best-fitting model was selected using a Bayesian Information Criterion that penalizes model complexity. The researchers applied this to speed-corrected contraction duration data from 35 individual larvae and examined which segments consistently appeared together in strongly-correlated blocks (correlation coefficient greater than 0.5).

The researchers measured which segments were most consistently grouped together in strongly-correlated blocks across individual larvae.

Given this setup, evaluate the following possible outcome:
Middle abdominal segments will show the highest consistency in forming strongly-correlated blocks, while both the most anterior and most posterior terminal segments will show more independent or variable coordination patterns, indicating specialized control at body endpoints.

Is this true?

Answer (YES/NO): NO